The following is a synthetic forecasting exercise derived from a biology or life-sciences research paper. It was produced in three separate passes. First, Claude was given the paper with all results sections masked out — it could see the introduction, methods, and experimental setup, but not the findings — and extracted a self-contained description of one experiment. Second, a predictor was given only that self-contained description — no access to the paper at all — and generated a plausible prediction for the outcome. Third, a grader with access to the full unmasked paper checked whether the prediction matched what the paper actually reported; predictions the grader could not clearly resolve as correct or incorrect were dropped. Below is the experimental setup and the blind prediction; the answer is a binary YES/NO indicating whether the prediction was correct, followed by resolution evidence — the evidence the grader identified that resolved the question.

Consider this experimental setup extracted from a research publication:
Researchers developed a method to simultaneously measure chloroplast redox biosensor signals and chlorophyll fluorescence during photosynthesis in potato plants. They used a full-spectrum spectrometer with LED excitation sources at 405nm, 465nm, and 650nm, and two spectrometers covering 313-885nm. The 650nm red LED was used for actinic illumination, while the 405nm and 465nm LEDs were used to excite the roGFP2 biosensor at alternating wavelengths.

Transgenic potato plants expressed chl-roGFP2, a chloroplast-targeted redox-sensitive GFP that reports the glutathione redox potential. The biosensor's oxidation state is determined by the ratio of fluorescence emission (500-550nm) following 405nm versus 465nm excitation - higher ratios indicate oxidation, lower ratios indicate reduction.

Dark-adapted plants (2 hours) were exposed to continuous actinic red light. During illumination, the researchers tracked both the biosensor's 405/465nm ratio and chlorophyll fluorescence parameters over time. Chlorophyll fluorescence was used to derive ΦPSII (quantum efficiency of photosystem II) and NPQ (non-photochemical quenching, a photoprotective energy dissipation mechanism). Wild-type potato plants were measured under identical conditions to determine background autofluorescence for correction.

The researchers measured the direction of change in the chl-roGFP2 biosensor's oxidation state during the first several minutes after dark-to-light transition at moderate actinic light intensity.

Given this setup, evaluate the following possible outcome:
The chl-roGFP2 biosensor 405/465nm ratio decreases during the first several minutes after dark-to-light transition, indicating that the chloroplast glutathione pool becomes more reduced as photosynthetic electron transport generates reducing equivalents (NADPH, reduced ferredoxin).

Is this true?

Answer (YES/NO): YES